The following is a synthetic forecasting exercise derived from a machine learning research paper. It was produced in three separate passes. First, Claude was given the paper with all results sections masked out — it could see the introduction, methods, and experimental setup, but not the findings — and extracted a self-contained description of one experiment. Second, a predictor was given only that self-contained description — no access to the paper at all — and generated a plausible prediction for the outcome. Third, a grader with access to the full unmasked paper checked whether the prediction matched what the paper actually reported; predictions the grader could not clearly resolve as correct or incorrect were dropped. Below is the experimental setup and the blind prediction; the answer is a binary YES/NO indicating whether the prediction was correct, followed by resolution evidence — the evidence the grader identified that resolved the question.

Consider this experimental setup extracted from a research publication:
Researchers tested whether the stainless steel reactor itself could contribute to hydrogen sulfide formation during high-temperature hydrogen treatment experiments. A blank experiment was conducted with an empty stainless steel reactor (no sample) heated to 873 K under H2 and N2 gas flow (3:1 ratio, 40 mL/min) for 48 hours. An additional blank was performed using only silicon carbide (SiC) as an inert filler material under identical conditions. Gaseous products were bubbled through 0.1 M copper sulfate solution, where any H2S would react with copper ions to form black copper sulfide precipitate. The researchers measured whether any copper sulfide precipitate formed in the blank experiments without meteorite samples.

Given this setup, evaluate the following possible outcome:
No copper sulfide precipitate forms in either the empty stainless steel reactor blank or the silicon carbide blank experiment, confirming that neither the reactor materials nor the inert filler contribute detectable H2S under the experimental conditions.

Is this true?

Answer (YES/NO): YES